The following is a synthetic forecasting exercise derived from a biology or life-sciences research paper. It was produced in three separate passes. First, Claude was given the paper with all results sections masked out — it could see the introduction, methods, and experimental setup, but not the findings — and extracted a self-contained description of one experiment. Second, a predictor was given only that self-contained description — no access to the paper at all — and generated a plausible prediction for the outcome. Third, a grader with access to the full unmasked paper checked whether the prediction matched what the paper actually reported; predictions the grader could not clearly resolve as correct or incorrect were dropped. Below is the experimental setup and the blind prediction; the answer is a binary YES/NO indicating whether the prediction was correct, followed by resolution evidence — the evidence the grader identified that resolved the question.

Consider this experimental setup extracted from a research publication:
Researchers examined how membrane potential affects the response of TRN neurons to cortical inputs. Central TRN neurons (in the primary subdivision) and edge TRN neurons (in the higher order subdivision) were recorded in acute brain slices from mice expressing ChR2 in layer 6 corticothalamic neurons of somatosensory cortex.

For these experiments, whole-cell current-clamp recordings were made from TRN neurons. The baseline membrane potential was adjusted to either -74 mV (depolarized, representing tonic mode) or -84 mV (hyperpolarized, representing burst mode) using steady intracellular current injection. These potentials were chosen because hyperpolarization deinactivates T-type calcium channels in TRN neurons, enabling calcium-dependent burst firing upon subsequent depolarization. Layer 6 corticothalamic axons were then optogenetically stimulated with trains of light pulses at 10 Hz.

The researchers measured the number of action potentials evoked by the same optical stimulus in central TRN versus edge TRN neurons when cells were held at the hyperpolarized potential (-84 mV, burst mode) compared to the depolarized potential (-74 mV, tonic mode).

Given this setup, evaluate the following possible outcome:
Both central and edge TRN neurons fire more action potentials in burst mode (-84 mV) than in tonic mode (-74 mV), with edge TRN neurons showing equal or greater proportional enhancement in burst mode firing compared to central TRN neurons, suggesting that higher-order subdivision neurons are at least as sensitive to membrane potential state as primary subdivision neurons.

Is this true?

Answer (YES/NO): NO